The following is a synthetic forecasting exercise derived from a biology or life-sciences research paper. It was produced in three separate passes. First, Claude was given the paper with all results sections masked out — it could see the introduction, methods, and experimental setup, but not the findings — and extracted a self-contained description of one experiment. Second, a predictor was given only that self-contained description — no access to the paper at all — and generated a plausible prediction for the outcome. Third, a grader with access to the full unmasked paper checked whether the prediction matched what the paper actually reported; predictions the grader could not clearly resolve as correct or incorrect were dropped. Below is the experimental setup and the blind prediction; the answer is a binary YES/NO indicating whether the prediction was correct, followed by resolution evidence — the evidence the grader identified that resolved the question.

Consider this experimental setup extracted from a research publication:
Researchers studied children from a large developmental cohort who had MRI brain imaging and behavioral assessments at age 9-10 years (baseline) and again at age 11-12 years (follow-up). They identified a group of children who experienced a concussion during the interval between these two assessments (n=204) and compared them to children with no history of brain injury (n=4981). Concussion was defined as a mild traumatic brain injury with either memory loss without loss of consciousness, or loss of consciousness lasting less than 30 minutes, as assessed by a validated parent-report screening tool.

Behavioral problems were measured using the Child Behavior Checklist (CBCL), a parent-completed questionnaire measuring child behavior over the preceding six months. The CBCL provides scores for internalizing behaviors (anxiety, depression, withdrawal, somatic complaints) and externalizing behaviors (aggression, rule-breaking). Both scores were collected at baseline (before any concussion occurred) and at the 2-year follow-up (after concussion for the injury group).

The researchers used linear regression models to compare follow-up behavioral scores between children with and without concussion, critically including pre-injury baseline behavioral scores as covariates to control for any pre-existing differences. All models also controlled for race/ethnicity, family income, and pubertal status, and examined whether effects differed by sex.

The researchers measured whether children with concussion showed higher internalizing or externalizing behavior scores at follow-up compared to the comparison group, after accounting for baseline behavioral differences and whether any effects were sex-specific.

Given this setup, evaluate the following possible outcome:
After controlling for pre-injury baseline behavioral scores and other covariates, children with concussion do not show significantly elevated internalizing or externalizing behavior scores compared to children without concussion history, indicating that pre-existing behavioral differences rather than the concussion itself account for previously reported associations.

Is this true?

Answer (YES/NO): NO